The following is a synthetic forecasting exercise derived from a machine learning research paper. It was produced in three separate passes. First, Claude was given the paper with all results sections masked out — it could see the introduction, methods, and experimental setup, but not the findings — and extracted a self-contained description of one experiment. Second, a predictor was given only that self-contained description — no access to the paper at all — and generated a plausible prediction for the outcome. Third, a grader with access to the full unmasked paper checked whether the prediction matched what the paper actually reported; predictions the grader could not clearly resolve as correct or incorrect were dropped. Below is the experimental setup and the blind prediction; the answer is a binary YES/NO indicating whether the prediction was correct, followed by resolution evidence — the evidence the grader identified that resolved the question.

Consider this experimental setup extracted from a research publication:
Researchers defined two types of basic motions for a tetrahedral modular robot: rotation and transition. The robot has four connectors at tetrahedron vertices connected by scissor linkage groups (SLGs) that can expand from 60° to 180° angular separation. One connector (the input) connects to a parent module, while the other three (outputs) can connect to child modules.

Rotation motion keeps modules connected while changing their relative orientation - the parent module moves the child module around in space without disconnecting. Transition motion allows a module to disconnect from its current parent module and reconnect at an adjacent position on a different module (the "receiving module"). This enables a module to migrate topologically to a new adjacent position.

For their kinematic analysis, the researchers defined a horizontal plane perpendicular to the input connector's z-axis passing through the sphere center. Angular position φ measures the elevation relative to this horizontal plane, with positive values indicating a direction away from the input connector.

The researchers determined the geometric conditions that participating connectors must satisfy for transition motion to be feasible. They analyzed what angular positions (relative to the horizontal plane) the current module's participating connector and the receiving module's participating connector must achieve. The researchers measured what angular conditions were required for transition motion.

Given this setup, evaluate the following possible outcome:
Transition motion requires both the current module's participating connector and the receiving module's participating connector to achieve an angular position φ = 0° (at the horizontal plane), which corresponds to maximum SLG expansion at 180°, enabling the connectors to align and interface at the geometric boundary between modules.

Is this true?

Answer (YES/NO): NO